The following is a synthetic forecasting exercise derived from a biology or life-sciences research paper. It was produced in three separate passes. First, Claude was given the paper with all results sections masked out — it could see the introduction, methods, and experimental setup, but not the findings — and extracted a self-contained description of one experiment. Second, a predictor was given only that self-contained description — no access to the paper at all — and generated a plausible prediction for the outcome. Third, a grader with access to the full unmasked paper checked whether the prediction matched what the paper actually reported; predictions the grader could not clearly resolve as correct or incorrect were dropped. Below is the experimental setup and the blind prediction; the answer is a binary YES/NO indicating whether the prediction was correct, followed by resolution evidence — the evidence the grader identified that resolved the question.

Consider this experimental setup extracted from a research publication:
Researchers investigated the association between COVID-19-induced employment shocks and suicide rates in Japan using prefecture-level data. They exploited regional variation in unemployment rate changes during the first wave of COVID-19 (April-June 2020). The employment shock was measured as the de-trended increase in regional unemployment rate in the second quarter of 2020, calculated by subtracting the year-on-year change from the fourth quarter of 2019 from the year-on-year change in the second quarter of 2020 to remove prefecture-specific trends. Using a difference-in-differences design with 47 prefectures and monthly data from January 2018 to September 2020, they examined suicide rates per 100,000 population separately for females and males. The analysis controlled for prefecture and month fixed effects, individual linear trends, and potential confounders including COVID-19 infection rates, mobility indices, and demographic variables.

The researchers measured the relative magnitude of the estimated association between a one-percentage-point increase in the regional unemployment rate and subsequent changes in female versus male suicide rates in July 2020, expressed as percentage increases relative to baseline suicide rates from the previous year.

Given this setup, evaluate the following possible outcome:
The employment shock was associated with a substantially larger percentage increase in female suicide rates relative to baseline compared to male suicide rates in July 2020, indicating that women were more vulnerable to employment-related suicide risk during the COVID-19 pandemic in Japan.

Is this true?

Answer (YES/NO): YES